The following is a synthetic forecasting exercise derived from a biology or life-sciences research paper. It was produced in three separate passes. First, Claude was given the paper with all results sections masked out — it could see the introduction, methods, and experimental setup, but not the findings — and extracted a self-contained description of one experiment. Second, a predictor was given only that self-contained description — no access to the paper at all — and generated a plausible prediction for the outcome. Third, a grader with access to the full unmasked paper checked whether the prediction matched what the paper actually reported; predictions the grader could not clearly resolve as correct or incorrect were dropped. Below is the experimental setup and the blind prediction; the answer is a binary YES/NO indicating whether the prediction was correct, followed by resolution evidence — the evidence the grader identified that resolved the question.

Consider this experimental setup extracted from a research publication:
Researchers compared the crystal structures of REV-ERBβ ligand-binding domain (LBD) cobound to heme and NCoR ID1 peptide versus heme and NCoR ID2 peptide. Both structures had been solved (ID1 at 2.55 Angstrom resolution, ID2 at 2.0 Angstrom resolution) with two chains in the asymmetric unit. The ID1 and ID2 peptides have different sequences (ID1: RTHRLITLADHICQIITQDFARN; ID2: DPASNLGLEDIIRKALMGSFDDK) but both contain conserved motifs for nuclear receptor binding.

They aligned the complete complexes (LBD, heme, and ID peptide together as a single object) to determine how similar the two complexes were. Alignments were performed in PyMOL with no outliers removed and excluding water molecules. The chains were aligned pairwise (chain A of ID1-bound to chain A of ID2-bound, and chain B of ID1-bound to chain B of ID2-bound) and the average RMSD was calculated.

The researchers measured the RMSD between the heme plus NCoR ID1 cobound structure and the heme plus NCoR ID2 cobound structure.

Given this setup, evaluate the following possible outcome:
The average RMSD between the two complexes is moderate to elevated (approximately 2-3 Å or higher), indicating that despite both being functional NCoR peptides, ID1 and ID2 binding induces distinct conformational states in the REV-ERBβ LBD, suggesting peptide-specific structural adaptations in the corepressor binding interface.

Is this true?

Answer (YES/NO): NO